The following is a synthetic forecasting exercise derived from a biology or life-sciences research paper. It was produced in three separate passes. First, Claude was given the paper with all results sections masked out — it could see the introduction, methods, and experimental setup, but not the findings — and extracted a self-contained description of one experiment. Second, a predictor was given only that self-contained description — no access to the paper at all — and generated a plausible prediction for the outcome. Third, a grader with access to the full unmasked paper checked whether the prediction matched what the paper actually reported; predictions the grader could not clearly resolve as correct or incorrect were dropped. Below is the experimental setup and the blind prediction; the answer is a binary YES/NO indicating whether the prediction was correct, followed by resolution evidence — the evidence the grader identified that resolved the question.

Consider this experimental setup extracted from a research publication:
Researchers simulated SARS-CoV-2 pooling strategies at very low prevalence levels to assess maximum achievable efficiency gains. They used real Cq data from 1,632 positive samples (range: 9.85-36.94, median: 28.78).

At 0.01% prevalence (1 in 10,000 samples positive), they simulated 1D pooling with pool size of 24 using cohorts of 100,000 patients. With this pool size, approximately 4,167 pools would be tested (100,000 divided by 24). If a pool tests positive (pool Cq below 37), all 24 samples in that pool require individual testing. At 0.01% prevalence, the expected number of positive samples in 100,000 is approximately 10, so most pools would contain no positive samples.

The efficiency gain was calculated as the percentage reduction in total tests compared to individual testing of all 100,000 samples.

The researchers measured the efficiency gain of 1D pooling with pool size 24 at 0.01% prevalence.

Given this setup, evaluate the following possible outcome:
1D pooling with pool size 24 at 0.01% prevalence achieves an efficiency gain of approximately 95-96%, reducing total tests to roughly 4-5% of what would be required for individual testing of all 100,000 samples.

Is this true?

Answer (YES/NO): YES